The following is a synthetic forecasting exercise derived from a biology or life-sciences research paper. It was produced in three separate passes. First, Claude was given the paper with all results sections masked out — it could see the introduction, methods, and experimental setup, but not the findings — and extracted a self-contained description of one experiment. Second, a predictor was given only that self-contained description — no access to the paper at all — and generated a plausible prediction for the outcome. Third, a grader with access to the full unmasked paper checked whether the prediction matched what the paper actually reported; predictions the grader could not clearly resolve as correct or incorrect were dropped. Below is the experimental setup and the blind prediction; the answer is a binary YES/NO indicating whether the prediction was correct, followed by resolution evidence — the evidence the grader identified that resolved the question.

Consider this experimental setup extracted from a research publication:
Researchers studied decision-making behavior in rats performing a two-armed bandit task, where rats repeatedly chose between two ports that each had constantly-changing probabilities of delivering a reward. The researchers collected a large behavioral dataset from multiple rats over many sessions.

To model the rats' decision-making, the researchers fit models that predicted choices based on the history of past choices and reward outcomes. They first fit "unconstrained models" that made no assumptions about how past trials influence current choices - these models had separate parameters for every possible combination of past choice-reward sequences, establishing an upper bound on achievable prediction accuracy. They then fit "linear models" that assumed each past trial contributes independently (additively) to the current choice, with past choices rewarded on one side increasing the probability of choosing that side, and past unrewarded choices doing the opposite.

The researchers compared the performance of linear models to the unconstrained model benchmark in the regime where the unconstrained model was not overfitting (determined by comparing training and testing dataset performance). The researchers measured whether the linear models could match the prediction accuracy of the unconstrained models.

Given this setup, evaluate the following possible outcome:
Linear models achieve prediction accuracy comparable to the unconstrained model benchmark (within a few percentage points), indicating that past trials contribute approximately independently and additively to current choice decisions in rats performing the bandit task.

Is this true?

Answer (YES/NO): YES